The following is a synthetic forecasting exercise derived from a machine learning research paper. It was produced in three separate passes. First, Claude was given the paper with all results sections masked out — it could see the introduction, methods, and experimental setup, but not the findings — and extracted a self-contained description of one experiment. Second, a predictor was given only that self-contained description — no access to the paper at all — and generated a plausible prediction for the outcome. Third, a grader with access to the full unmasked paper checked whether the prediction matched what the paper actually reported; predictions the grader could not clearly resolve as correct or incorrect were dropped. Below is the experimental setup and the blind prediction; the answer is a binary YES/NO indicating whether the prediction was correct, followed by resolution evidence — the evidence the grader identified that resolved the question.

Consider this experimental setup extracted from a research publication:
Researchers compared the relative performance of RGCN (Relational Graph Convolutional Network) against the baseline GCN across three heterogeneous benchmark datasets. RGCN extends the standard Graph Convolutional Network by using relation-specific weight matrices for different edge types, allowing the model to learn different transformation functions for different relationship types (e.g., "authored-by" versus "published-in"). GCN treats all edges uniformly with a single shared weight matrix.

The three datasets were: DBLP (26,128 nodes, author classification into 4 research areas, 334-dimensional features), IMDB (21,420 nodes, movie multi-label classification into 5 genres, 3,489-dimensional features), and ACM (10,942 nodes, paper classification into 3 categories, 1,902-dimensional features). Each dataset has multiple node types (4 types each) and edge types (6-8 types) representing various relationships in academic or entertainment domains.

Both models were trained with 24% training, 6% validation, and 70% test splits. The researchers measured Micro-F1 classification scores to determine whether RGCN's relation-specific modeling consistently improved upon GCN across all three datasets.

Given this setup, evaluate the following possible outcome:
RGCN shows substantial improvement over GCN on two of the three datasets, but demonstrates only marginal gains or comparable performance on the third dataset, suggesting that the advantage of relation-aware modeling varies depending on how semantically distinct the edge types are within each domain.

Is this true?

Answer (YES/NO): NO